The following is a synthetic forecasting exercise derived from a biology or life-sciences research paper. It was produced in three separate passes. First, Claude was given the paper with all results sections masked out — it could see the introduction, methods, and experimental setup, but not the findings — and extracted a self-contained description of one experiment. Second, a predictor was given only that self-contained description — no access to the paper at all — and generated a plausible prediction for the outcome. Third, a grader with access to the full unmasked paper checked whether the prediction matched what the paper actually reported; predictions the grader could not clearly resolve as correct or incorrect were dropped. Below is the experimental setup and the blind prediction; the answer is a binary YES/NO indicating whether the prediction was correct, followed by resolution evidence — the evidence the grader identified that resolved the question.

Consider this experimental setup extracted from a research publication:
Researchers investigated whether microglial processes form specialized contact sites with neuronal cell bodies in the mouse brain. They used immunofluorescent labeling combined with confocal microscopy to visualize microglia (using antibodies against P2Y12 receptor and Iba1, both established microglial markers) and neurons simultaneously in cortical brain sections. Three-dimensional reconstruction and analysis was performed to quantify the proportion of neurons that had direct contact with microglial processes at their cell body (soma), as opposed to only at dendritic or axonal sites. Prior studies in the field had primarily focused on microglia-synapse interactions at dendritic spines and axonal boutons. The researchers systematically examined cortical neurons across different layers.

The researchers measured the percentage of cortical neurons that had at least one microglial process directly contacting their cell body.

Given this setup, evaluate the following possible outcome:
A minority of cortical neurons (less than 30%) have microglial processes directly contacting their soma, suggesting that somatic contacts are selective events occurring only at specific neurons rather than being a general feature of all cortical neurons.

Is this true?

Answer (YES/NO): NO